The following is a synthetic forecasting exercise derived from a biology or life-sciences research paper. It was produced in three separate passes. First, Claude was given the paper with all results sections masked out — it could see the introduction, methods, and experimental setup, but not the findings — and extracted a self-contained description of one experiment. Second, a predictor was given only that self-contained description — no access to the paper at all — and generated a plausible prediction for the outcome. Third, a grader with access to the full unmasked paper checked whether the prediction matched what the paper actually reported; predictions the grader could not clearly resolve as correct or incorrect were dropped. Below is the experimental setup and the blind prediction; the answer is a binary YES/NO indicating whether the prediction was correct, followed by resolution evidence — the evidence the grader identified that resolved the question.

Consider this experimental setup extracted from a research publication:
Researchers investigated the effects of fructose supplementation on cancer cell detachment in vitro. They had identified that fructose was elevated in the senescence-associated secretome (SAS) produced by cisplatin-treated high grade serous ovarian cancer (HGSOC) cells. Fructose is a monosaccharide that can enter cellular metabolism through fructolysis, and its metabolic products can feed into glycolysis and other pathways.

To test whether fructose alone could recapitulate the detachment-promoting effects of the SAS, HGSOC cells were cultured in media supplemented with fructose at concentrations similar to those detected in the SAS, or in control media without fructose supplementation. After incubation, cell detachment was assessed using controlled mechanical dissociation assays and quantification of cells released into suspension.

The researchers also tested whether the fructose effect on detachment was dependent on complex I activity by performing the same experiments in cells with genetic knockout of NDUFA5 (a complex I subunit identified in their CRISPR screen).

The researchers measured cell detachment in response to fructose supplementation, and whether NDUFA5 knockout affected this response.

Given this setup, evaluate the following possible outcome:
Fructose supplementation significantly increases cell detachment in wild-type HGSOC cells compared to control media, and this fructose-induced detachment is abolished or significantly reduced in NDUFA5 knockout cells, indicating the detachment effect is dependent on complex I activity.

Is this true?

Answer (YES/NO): YES